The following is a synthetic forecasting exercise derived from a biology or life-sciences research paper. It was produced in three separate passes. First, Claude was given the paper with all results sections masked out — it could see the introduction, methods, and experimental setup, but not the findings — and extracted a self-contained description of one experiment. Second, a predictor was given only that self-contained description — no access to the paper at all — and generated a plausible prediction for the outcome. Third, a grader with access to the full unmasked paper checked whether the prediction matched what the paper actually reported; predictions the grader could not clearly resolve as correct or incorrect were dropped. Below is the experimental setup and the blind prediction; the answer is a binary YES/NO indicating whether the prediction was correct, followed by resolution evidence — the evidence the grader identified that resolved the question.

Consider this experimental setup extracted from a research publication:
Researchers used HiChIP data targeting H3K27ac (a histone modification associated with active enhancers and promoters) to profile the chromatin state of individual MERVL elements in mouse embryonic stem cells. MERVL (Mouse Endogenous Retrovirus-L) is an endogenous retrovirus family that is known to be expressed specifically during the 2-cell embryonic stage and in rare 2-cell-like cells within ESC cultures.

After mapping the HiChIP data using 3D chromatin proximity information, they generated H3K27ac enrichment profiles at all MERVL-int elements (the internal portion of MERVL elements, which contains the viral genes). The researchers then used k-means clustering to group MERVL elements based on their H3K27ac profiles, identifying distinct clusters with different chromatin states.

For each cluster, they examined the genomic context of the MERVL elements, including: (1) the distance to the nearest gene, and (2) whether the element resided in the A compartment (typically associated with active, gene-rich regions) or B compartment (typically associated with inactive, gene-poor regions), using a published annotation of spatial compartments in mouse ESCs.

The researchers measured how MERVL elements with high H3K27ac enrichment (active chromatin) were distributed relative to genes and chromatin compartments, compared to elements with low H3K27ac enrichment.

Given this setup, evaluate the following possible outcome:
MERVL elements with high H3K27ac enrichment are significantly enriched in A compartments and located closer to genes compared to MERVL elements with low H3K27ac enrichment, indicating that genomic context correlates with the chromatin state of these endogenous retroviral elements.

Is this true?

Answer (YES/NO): YES